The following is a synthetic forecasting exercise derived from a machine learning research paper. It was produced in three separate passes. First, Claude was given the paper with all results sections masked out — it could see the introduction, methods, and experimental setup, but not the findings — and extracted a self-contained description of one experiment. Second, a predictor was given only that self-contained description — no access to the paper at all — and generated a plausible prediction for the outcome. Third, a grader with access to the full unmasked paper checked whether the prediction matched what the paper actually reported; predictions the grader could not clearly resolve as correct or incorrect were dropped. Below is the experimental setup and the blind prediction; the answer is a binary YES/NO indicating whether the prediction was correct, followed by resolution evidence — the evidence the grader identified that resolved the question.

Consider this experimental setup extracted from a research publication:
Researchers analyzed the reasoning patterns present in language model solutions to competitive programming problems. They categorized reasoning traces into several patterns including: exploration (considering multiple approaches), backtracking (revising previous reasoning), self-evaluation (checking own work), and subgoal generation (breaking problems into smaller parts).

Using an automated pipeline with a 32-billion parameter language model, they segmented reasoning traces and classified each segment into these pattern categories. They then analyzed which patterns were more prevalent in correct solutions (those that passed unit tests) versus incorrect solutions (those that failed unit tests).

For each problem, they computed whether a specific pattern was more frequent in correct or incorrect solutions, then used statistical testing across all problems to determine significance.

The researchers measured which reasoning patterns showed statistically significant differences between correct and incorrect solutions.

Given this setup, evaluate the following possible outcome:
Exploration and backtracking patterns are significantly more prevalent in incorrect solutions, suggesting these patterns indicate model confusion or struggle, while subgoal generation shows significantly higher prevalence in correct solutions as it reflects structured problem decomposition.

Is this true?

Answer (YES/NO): NO